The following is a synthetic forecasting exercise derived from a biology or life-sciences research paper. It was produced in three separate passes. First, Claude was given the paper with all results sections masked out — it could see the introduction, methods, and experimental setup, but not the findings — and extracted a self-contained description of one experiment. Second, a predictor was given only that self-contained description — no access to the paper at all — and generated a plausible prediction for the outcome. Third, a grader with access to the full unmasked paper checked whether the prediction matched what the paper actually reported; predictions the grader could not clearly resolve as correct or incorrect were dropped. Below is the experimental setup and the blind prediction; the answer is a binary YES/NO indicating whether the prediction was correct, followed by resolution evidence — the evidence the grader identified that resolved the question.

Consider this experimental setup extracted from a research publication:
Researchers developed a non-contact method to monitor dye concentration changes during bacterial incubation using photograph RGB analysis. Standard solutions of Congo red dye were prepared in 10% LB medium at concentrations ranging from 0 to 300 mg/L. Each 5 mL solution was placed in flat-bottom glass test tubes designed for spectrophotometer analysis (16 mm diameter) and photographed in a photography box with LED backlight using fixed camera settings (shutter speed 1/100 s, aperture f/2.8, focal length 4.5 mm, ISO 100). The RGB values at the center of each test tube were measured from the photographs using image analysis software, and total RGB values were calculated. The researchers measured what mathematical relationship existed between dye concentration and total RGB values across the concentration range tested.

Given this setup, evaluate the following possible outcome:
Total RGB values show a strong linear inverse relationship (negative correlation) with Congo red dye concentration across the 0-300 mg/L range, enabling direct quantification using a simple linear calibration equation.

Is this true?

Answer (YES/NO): NO